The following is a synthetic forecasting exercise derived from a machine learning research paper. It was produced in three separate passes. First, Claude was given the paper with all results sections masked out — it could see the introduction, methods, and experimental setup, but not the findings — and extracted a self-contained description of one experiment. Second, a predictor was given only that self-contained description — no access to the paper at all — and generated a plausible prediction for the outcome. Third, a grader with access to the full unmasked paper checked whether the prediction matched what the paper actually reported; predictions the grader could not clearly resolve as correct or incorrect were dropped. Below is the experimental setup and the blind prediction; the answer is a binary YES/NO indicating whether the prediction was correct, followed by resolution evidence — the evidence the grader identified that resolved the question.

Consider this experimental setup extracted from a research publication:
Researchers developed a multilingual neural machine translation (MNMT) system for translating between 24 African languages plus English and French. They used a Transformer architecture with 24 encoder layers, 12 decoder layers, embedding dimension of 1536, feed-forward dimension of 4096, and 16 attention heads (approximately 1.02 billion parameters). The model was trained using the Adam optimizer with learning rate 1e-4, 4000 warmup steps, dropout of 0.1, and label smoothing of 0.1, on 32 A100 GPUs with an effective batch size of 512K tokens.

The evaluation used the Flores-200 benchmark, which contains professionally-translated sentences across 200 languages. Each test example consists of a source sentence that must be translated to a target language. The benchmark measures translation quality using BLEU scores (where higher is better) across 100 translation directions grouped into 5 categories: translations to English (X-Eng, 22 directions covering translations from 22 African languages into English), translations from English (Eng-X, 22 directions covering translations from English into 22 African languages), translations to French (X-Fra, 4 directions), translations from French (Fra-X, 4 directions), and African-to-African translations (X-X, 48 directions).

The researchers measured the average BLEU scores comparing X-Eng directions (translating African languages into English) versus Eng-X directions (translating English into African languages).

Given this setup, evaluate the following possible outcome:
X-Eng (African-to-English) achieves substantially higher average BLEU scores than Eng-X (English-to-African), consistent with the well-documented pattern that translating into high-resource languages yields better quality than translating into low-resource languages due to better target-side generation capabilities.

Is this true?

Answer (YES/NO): YES